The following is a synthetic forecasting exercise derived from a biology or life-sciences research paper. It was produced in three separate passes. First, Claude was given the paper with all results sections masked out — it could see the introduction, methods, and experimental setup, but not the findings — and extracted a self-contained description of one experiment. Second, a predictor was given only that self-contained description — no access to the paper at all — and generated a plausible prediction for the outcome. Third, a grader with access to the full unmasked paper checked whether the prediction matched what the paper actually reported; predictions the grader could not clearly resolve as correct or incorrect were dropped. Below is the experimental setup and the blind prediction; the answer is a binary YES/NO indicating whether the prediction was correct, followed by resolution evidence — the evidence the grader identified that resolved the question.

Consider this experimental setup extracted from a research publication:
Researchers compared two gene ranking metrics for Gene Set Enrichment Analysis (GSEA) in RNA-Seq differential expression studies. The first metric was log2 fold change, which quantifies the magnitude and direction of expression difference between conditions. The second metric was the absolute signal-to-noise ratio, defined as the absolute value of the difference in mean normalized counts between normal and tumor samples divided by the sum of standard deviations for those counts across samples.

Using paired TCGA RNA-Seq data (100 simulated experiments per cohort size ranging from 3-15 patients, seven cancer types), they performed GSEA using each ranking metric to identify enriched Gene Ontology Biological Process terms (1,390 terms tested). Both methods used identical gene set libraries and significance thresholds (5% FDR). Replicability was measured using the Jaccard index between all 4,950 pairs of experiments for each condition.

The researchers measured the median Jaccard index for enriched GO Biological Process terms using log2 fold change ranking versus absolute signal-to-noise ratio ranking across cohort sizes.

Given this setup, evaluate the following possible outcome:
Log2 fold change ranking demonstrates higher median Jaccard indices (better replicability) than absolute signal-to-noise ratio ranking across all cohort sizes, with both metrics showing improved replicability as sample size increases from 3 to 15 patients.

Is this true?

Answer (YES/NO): YES